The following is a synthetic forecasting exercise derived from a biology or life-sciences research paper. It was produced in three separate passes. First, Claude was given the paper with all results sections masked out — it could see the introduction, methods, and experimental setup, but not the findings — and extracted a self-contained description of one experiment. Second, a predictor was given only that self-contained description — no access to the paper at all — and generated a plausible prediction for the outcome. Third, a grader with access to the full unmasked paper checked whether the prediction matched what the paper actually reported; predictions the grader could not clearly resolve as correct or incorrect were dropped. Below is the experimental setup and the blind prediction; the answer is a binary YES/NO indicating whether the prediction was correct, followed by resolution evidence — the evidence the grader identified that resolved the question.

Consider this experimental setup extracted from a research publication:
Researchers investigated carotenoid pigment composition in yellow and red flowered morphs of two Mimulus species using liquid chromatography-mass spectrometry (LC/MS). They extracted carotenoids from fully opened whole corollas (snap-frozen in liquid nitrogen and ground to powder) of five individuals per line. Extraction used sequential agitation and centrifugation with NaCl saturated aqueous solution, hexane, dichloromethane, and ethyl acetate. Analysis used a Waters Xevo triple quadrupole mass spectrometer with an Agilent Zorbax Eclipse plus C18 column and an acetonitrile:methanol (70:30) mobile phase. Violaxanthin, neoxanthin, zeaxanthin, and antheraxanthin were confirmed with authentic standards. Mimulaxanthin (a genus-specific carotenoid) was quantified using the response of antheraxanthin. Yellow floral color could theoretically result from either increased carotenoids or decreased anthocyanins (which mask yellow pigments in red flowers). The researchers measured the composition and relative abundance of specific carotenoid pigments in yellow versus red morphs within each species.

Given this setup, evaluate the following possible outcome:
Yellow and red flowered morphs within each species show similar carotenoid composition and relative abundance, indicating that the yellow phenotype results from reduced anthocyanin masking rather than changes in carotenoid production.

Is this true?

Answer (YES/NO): NO